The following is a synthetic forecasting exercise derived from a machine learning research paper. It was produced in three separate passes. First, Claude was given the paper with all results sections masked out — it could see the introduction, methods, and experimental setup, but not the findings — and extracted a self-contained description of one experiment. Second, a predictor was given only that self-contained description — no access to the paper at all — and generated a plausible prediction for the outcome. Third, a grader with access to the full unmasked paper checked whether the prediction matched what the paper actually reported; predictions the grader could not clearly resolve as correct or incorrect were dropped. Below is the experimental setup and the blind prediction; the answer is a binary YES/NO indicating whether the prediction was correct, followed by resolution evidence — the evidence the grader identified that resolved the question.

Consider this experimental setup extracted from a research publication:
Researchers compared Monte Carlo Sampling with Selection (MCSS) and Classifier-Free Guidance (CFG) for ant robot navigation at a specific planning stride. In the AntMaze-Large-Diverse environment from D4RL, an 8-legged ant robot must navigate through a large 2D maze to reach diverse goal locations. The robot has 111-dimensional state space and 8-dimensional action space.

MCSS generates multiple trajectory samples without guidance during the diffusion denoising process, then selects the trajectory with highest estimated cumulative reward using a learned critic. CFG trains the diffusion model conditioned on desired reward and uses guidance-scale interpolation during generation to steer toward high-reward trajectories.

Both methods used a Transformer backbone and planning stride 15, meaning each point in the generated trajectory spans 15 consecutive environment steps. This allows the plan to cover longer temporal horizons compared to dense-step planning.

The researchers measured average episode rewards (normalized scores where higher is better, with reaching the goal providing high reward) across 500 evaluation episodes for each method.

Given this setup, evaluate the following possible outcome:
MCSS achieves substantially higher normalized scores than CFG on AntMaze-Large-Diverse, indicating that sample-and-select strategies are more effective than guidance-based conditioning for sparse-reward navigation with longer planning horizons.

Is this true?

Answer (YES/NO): YES